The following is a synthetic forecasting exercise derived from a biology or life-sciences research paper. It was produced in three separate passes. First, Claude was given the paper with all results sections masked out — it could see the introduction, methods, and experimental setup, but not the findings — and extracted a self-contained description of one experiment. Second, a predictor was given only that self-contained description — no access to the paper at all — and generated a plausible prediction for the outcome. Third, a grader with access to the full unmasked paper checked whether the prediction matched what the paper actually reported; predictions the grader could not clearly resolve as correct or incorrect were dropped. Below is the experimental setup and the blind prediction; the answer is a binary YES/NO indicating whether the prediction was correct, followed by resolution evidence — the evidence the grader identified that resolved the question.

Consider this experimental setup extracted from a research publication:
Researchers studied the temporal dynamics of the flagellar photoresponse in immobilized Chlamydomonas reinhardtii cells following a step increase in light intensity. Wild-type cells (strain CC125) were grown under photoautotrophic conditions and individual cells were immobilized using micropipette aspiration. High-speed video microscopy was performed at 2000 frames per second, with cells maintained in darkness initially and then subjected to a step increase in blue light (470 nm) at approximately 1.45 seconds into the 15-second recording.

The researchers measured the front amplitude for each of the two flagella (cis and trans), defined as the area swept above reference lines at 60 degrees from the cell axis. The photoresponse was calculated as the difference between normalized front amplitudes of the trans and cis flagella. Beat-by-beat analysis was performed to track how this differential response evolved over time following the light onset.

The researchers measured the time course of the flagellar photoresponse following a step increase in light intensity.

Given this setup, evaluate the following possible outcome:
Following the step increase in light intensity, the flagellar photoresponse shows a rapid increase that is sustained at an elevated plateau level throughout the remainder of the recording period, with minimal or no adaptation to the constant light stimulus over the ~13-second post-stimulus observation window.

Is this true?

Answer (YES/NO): NO